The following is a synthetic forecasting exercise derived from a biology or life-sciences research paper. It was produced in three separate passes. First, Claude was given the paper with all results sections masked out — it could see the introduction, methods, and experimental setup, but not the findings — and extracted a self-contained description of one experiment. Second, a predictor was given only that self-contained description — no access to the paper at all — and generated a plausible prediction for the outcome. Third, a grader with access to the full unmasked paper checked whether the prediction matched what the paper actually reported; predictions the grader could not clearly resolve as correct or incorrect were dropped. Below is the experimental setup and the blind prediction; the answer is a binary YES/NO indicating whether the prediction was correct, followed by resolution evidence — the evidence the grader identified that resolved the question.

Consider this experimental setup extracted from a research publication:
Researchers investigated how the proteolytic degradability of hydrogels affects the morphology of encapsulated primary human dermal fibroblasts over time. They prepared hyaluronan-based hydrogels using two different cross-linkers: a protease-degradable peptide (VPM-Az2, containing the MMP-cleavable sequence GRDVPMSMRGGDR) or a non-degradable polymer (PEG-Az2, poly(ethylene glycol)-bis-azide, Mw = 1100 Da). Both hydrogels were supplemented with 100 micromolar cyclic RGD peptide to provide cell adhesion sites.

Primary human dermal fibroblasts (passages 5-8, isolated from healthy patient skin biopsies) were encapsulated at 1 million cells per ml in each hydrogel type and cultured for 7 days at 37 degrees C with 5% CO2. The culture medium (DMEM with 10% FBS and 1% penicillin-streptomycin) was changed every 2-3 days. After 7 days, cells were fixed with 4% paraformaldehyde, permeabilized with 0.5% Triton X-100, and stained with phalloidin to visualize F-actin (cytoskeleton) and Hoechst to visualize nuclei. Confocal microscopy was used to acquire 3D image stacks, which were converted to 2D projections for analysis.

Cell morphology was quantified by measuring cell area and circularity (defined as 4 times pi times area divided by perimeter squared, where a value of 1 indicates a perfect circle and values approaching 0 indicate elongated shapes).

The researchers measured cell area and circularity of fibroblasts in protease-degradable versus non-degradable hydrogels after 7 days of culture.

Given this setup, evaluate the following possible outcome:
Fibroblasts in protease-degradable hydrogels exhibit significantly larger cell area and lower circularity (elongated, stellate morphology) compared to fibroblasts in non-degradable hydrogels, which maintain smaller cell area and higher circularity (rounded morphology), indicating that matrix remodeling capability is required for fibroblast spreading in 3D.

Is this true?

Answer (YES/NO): NO